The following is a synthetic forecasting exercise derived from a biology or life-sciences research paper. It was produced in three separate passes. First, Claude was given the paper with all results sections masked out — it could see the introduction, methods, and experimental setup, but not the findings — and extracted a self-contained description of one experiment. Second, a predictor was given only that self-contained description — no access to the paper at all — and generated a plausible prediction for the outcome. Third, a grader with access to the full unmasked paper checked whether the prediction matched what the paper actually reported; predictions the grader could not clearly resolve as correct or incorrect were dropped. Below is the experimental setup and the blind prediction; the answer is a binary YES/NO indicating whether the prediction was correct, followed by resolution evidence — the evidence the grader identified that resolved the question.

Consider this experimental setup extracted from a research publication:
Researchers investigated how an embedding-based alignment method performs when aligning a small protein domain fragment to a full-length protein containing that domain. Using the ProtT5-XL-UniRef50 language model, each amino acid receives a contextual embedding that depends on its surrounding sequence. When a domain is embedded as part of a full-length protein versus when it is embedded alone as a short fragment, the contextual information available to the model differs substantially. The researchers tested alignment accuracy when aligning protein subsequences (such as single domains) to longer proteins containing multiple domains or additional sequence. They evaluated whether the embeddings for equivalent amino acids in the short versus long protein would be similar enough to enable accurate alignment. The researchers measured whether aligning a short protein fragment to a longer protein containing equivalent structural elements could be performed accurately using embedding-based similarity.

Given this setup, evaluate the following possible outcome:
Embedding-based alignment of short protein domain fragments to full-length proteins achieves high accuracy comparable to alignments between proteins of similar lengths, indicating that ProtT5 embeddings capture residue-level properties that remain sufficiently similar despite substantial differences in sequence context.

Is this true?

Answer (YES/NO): NO